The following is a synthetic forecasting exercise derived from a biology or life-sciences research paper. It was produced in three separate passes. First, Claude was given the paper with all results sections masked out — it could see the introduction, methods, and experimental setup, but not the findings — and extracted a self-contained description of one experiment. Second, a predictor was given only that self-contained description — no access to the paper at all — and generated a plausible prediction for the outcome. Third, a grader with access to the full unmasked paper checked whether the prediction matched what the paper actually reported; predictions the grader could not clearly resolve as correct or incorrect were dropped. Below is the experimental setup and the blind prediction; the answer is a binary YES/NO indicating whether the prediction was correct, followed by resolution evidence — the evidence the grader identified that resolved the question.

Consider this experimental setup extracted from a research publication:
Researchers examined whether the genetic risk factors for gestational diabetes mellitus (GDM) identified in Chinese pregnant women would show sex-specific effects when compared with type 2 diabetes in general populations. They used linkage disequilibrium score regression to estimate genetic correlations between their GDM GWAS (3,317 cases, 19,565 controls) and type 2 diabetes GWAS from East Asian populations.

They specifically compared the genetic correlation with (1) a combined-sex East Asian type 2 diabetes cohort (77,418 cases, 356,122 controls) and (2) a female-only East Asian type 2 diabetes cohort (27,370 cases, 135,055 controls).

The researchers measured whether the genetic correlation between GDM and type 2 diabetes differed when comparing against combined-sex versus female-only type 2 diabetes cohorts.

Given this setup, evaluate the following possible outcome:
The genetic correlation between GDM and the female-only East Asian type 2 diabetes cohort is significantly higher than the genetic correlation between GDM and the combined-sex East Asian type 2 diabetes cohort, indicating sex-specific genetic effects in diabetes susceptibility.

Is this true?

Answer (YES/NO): NO